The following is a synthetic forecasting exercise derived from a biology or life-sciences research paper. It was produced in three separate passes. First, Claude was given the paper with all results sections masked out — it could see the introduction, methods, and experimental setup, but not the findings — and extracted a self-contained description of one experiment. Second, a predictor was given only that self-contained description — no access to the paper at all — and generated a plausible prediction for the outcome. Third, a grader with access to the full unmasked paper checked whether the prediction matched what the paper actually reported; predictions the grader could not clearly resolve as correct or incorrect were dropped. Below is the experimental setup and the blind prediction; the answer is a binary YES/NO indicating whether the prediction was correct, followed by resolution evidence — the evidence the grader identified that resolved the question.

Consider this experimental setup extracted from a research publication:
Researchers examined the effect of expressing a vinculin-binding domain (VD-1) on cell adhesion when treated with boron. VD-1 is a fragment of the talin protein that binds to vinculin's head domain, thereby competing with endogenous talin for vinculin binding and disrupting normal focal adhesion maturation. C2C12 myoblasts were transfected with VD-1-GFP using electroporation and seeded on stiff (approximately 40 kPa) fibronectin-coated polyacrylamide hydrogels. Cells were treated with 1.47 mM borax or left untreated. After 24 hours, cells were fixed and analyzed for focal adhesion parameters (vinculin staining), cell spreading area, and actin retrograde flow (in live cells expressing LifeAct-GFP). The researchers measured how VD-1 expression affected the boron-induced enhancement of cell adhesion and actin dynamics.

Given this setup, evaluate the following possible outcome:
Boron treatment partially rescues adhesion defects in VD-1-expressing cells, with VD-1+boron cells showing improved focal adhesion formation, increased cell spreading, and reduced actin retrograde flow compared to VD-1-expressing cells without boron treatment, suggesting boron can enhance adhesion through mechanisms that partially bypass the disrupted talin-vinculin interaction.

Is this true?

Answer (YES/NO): NO